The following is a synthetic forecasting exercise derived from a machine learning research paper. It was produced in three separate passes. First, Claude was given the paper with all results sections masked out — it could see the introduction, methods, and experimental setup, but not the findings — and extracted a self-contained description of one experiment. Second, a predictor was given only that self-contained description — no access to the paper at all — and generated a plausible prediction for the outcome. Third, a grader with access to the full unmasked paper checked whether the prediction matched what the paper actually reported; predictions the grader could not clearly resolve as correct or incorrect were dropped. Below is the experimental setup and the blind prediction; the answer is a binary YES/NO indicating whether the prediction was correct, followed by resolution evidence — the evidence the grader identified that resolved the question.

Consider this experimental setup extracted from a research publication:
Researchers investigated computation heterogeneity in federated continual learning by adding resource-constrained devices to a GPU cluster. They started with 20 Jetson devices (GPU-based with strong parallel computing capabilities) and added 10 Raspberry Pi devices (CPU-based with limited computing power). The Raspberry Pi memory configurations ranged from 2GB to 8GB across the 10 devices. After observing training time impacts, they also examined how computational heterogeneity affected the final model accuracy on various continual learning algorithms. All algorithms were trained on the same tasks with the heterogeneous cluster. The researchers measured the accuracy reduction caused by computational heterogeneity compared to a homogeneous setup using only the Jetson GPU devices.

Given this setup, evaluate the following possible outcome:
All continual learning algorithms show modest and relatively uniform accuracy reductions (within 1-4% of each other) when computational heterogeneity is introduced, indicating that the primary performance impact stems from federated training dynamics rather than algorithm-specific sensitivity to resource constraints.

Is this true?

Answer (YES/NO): YES